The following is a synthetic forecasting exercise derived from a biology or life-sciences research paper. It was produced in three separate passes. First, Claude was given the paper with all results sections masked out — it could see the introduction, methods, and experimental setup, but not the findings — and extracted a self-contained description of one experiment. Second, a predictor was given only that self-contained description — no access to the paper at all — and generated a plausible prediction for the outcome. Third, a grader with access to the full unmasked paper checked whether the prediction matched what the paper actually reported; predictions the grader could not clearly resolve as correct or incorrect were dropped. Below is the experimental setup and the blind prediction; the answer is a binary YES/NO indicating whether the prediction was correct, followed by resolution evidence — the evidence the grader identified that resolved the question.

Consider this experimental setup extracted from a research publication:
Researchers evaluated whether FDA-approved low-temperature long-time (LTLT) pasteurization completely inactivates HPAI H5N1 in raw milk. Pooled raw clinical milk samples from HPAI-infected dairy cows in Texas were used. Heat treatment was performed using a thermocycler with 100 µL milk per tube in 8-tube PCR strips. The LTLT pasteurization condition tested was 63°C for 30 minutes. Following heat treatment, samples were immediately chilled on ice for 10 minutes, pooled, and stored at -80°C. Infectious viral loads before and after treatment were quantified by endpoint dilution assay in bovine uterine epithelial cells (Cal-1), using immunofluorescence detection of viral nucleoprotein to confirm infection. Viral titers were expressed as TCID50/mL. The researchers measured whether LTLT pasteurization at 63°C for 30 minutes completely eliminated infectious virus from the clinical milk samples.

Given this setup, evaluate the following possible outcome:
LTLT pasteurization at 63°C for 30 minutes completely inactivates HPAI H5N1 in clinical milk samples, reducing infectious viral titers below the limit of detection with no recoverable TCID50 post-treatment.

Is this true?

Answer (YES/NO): YES